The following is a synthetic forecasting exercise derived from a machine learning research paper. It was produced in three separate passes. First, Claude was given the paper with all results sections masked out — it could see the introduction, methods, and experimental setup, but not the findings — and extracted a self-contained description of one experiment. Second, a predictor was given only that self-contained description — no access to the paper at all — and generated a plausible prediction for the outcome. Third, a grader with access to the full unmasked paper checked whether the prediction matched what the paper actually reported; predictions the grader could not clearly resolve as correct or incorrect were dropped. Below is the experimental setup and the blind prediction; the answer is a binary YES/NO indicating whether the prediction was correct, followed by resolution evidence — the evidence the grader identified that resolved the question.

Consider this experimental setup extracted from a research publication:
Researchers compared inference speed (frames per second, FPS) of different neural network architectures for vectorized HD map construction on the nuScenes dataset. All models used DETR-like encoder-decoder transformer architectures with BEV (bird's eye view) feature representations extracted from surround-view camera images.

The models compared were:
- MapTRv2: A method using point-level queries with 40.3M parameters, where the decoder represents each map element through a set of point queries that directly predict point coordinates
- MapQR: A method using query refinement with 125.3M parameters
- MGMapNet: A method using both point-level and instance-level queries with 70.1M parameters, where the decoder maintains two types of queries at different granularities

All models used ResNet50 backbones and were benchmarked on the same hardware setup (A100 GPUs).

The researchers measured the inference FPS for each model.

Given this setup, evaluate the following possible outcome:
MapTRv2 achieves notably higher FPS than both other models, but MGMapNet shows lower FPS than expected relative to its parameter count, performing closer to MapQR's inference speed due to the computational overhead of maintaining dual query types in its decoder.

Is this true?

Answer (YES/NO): YES